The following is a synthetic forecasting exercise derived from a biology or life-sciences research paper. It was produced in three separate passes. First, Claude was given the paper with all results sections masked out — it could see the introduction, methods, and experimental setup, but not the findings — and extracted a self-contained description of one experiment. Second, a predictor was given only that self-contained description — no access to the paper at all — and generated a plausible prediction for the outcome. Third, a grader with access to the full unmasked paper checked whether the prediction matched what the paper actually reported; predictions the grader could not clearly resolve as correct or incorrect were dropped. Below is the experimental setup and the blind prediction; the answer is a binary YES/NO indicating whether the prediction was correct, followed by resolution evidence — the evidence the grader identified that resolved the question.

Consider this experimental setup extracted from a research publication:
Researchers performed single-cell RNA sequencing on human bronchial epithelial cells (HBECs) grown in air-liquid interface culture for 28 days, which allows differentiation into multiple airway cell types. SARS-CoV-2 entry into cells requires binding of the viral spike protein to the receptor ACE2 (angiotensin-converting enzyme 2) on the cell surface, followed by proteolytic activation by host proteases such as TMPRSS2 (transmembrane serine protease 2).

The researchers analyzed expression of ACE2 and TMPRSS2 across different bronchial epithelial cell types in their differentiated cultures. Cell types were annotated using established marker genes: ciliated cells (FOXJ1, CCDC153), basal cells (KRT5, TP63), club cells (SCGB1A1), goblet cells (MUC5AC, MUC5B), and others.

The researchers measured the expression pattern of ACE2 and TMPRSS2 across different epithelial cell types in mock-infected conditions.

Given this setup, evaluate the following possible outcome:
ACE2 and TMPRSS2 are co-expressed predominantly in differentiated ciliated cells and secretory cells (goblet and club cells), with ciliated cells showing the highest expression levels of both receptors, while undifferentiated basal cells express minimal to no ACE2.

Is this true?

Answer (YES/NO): NO